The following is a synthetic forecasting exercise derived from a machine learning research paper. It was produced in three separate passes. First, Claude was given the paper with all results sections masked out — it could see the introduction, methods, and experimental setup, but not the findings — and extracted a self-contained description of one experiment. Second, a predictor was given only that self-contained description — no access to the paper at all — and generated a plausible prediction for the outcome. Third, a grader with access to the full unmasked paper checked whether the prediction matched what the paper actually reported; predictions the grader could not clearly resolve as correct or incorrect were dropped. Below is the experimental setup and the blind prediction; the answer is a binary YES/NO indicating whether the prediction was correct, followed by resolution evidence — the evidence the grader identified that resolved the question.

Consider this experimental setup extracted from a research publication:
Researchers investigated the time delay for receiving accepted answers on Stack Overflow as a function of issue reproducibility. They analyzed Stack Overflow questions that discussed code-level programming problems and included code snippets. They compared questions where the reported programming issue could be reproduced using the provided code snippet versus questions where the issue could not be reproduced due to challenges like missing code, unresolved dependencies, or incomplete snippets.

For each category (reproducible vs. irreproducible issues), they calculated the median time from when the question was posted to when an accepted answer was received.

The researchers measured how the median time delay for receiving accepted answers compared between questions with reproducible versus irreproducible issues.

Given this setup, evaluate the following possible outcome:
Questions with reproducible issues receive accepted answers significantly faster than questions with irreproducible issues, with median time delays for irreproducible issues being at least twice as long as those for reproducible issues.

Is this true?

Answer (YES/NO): YES